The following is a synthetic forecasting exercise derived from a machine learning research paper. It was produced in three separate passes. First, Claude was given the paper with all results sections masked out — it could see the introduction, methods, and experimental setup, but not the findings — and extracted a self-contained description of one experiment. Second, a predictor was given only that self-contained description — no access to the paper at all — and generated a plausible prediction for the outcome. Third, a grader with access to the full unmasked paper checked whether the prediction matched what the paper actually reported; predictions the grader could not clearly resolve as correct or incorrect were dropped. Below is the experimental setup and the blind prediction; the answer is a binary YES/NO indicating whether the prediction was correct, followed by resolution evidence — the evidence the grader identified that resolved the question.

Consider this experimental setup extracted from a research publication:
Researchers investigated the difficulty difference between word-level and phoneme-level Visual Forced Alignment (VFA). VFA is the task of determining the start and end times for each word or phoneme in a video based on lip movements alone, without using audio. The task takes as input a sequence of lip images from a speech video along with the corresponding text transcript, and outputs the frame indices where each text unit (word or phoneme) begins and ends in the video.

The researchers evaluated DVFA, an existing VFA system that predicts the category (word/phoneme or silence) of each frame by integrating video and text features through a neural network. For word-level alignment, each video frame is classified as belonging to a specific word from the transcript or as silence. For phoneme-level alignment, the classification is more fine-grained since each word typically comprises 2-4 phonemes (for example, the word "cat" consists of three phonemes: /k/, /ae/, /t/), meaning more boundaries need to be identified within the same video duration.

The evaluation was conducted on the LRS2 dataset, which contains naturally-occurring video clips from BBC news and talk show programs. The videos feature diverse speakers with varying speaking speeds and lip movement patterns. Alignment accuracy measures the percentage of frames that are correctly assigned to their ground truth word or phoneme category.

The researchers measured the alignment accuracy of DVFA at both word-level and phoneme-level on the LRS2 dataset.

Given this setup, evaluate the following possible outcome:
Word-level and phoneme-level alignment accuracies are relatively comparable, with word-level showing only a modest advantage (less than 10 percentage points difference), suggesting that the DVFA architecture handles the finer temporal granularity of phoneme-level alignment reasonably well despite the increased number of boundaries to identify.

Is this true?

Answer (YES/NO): NO